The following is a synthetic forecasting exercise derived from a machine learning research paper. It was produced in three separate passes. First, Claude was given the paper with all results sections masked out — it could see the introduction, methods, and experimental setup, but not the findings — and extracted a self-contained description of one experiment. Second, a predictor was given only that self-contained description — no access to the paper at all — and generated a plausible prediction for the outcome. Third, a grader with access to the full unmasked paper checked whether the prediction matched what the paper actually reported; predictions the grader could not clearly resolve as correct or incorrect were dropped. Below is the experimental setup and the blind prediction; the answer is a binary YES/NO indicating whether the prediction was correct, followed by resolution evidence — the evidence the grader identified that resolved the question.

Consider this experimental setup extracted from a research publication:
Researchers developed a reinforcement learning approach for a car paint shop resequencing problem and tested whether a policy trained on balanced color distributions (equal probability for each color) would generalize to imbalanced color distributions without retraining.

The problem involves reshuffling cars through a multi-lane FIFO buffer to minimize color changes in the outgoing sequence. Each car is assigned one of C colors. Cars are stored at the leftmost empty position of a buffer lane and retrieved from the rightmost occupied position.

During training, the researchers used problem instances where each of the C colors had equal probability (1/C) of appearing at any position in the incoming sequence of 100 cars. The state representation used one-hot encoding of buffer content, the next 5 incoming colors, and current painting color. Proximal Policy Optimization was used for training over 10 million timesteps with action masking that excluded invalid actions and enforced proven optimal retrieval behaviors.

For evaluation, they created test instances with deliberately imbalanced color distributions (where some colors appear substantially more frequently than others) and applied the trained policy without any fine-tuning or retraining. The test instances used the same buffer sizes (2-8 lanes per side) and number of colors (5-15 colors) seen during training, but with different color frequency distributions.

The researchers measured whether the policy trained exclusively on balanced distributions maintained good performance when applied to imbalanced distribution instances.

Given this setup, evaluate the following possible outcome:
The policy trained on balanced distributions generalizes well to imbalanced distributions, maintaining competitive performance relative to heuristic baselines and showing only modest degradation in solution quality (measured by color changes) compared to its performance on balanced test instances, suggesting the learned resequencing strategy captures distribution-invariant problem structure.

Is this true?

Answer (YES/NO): YES